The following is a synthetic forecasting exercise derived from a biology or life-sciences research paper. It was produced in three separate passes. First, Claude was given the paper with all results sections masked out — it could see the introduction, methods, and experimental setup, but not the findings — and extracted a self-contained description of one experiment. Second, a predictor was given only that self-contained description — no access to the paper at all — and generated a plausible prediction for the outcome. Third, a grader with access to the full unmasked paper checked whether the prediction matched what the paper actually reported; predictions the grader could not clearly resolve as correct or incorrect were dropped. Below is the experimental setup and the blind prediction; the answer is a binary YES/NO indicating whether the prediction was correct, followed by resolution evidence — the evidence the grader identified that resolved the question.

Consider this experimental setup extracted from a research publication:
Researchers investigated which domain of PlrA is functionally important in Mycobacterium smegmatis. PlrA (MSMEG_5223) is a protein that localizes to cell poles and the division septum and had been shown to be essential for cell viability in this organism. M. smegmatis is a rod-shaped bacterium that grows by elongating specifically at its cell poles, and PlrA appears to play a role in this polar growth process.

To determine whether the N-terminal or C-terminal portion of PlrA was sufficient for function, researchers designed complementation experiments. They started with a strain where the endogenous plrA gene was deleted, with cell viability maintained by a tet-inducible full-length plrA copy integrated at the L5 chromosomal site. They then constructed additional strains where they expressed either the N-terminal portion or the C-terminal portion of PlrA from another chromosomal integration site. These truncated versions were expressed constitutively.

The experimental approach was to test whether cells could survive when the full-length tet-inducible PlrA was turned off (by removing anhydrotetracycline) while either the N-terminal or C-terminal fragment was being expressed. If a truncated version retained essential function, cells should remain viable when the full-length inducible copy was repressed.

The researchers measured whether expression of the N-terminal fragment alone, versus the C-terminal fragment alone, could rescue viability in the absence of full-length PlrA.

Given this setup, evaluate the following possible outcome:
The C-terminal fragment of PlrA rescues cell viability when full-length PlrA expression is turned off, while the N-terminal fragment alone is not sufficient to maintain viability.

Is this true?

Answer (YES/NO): NO